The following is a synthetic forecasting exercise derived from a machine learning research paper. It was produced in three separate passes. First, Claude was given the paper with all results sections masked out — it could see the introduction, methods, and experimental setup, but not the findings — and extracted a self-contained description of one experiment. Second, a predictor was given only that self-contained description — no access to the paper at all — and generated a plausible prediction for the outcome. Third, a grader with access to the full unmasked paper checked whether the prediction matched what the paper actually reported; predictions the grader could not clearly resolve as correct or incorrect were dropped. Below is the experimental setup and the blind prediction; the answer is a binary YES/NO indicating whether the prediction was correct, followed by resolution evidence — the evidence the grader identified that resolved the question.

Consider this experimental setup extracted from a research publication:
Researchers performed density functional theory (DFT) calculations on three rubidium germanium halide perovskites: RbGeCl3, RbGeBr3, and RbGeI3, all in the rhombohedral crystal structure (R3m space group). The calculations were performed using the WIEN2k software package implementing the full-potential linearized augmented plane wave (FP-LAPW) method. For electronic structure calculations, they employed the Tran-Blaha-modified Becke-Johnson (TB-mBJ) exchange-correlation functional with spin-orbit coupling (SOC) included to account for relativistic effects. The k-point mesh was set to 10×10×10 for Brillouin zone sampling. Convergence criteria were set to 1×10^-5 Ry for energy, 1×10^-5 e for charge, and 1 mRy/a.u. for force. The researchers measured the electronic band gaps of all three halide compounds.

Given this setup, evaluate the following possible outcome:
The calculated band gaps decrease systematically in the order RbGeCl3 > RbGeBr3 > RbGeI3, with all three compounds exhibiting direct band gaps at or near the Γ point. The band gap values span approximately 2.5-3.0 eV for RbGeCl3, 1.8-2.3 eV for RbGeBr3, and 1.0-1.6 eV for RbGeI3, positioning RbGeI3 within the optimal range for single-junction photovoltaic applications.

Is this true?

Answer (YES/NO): NO